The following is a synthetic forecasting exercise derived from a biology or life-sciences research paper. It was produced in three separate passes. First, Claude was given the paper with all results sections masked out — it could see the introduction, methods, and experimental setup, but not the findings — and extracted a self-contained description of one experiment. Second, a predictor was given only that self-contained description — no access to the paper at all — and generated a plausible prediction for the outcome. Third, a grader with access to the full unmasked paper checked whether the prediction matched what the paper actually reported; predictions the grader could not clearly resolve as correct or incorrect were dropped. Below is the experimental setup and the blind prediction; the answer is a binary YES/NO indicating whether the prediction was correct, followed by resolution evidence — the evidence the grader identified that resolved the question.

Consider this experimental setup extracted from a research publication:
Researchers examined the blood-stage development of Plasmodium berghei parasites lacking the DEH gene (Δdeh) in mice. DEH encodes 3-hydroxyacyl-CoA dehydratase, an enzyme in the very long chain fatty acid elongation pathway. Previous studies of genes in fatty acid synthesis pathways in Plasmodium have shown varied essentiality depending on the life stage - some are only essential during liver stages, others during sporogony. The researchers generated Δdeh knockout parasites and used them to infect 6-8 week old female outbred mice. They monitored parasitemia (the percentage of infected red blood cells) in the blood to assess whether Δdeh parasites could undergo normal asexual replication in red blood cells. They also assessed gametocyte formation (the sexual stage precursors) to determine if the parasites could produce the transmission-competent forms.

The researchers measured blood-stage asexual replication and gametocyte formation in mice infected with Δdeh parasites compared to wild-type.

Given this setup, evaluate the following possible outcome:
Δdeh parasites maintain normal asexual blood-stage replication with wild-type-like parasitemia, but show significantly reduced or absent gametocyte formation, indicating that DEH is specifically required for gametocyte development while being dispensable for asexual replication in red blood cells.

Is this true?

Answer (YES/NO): NO